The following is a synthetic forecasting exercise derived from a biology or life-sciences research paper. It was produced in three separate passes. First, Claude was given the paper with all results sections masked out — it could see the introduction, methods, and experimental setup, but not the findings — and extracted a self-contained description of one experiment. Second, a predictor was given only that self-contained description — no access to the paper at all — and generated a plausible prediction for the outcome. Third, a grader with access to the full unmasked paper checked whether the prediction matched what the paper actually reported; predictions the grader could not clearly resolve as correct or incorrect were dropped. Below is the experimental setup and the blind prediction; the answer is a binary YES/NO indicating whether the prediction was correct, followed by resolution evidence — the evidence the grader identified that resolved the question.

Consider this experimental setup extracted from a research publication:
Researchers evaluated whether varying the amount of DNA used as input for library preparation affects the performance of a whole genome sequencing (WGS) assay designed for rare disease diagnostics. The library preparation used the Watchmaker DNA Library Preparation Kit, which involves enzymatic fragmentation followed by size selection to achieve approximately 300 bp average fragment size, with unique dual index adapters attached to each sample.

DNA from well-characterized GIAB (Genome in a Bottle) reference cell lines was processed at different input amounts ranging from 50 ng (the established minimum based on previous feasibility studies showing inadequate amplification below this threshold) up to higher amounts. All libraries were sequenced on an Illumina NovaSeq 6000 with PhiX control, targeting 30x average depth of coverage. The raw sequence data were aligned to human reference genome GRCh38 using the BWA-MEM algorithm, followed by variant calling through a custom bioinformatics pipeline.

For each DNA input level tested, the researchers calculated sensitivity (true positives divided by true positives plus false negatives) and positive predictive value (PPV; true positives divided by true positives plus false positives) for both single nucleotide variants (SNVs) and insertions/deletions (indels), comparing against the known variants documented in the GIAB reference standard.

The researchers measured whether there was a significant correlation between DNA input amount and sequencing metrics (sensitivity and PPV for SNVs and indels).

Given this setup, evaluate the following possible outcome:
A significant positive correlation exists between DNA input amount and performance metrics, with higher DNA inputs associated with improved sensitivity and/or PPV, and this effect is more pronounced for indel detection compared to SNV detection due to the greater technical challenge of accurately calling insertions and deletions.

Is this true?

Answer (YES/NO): NO